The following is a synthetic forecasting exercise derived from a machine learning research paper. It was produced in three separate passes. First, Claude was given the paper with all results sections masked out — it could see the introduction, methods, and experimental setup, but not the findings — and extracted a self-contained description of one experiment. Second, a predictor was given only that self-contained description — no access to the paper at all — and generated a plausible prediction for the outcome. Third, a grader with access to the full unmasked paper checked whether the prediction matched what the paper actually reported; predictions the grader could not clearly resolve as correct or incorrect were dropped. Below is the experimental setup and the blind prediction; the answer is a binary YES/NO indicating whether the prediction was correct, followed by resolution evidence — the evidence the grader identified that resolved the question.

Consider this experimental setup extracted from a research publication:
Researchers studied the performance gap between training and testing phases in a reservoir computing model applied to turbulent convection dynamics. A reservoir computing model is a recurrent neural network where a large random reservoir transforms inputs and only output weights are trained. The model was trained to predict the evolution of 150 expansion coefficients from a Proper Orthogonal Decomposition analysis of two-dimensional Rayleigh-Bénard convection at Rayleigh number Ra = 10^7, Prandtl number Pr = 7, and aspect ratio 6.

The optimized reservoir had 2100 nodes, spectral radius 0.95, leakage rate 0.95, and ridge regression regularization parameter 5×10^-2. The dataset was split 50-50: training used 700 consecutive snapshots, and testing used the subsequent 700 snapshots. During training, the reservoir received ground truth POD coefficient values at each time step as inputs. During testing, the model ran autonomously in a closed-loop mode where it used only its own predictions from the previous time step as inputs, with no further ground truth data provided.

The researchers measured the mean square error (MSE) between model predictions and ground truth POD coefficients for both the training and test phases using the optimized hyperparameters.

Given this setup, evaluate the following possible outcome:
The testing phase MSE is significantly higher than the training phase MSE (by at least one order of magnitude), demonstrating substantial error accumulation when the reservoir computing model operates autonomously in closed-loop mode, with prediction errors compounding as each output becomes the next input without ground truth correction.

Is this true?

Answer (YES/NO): YES